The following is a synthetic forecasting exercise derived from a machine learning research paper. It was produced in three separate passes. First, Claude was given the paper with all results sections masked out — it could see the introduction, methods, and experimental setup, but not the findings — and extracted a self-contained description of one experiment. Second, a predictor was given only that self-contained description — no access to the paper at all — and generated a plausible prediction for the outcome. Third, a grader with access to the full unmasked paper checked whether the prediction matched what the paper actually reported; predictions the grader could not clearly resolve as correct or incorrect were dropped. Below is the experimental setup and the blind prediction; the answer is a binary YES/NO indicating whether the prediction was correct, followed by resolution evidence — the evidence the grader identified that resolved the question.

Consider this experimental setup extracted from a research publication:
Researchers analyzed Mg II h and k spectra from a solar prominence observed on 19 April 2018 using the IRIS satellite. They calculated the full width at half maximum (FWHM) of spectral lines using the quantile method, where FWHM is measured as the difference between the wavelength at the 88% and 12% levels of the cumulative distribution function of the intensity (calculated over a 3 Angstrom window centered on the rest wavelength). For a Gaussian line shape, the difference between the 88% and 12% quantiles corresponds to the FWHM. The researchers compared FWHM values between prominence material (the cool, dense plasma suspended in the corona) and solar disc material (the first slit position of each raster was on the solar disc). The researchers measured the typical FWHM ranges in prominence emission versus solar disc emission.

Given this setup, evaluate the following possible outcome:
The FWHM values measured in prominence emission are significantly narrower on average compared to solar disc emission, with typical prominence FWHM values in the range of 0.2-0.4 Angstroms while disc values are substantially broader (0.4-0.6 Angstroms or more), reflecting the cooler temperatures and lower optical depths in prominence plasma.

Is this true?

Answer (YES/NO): NO